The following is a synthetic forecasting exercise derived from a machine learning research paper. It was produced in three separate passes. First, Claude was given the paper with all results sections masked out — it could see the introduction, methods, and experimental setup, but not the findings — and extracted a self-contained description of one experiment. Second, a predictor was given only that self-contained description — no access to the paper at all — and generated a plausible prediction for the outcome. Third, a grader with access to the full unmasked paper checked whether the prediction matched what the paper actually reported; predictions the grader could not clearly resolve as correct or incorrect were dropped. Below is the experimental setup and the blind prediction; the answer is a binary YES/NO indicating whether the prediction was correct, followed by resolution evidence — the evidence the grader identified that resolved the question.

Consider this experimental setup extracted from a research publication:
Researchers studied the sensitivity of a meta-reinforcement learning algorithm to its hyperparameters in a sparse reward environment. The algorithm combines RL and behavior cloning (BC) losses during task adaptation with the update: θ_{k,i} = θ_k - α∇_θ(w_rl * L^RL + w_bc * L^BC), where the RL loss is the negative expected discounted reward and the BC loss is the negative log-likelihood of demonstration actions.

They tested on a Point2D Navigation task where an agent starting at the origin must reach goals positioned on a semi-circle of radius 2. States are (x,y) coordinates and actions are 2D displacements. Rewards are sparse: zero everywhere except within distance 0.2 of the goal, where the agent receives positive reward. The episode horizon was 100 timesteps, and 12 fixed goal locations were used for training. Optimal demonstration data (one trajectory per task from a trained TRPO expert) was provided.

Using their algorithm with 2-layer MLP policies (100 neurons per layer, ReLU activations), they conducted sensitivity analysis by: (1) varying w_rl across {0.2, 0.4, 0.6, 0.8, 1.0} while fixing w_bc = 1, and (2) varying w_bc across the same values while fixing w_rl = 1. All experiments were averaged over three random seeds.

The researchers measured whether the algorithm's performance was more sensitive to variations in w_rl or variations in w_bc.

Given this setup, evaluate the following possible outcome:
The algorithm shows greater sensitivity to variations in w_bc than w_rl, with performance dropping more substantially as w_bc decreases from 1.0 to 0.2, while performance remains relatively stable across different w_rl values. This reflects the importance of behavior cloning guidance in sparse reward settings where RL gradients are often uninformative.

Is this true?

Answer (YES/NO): NO